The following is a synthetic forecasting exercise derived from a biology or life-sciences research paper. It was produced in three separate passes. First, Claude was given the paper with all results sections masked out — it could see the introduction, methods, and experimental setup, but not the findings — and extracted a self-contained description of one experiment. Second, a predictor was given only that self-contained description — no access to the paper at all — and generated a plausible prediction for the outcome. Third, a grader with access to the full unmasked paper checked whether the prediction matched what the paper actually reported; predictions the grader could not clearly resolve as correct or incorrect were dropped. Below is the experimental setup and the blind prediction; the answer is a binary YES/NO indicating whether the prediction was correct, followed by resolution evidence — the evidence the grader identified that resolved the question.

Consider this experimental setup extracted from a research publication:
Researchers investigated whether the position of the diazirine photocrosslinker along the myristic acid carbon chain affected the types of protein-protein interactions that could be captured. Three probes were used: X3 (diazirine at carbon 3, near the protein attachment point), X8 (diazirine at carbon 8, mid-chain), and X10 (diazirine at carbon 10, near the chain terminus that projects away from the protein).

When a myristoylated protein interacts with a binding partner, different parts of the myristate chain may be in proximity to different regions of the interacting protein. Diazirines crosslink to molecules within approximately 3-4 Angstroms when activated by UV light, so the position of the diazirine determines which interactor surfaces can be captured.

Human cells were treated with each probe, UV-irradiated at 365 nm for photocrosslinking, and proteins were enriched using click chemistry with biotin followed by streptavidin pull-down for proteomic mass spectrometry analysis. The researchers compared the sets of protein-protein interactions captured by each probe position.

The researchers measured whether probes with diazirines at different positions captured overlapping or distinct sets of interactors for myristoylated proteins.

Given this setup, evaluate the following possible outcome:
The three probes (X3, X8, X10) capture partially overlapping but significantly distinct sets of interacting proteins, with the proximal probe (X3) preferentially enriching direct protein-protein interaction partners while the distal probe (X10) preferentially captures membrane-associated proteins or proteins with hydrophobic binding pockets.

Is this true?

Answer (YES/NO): NO